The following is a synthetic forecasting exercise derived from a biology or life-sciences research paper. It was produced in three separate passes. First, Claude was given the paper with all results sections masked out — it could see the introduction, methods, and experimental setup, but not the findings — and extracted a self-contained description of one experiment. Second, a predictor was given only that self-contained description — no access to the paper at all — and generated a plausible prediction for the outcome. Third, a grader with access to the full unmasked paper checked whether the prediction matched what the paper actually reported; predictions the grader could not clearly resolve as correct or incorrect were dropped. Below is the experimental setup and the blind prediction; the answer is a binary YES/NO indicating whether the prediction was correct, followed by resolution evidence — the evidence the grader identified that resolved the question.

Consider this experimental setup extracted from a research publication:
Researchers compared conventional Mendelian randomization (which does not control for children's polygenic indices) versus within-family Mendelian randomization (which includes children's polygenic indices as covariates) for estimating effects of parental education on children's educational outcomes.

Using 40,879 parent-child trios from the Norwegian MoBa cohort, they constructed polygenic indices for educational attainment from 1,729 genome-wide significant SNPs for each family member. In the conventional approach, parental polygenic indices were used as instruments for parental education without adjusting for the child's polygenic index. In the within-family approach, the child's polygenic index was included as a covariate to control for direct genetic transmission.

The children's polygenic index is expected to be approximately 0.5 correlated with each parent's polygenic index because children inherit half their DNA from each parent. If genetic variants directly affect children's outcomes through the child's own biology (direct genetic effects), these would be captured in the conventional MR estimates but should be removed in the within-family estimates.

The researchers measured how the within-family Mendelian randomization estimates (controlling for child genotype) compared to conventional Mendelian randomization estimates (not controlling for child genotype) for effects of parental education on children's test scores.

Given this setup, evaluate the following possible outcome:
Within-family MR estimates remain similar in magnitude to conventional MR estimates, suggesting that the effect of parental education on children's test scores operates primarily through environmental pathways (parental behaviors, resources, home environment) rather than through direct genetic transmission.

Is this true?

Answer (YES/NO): YES